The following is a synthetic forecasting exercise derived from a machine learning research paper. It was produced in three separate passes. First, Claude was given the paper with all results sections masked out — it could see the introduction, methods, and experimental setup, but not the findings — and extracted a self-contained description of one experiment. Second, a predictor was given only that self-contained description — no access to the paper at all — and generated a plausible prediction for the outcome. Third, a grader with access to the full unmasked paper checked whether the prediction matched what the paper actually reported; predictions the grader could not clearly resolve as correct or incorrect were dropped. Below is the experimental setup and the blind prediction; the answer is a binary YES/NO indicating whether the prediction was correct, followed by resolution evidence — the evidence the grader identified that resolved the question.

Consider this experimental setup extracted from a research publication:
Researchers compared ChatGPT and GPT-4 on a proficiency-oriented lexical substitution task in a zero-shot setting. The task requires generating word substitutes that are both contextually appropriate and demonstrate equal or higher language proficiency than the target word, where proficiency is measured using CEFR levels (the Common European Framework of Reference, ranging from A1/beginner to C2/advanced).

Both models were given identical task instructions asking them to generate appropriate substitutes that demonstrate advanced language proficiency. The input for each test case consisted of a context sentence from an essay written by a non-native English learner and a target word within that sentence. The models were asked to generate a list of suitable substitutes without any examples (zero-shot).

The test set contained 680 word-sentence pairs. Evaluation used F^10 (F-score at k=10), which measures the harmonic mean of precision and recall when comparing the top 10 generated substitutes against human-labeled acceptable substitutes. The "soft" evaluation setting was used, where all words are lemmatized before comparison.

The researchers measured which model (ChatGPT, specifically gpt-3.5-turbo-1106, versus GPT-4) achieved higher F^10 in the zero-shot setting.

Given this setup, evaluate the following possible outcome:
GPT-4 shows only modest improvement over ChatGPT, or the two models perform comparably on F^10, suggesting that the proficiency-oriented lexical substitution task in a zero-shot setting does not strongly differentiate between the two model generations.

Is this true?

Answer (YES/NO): YES